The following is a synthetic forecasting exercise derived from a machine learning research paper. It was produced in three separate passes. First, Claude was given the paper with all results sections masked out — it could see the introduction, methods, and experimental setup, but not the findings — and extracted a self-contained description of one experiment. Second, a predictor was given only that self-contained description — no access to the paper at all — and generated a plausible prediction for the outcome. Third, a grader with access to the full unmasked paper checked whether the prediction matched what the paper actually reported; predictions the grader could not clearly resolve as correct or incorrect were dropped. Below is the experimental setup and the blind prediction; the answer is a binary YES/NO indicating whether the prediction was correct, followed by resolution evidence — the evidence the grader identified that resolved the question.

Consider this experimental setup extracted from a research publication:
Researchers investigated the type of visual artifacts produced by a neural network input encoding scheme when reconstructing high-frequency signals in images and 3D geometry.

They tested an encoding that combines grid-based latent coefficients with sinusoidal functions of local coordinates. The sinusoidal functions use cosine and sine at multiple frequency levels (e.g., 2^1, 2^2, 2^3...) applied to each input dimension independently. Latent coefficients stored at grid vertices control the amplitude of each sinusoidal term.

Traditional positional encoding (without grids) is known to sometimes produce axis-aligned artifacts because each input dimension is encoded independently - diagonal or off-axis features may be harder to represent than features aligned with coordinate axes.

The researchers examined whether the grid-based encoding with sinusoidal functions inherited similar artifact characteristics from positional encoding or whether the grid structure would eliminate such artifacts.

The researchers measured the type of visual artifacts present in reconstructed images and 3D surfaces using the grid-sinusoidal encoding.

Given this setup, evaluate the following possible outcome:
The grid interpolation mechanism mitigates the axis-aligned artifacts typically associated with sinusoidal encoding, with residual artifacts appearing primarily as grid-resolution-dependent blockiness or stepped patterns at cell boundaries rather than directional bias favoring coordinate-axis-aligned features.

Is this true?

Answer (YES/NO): NO